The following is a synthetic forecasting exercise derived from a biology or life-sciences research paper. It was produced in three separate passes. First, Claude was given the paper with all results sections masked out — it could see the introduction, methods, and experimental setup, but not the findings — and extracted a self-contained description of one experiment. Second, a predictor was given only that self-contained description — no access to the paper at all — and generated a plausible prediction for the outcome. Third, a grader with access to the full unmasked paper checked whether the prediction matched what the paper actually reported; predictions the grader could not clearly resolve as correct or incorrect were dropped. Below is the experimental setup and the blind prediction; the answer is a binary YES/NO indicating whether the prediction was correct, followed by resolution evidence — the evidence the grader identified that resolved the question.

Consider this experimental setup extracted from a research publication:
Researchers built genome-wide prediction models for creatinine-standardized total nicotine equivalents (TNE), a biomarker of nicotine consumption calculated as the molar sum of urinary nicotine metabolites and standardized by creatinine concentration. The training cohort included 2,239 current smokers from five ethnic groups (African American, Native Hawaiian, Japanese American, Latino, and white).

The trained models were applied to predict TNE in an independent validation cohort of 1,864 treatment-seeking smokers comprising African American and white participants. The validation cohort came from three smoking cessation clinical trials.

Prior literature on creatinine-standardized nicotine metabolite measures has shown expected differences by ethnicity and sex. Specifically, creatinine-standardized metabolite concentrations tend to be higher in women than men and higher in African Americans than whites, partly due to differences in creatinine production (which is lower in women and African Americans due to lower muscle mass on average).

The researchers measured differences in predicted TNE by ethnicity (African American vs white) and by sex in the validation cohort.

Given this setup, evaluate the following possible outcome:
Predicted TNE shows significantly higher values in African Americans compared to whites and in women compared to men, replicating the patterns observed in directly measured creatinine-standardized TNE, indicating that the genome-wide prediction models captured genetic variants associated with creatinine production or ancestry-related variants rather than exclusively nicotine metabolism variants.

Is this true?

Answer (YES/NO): NO